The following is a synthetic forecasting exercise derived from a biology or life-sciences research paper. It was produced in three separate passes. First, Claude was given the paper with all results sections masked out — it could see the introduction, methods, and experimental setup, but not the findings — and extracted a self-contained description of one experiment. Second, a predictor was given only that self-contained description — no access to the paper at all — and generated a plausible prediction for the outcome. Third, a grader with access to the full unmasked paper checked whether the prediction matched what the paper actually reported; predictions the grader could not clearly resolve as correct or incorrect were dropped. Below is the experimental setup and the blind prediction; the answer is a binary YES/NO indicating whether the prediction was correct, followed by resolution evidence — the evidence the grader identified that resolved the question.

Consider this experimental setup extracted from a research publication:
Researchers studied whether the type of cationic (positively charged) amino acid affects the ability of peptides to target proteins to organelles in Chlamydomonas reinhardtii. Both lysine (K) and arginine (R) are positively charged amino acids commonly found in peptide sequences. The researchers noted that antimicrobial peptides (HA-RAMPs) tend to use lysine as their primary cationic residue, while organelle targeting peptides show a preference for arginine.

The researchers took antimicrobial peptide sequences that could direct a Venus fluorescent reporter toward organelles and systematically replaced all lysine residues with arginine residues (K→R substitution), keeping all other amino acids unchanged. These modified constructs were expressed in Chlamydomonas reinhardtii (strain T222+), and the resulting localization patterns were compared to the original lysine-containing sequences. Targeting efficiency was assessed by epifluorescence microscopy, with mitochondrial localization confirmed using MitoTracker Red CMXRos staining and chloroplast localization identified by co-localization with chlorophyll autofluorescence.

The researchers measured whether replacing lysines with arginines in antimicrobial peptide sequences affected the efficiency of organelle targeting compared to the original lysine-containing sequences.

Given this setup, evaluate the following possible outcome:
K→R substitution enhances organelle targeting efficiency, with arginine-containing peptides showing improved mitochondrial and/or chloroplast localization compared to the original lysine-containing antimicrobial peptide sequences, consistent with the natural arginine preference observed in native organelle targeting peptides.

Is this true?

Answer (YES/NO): YES